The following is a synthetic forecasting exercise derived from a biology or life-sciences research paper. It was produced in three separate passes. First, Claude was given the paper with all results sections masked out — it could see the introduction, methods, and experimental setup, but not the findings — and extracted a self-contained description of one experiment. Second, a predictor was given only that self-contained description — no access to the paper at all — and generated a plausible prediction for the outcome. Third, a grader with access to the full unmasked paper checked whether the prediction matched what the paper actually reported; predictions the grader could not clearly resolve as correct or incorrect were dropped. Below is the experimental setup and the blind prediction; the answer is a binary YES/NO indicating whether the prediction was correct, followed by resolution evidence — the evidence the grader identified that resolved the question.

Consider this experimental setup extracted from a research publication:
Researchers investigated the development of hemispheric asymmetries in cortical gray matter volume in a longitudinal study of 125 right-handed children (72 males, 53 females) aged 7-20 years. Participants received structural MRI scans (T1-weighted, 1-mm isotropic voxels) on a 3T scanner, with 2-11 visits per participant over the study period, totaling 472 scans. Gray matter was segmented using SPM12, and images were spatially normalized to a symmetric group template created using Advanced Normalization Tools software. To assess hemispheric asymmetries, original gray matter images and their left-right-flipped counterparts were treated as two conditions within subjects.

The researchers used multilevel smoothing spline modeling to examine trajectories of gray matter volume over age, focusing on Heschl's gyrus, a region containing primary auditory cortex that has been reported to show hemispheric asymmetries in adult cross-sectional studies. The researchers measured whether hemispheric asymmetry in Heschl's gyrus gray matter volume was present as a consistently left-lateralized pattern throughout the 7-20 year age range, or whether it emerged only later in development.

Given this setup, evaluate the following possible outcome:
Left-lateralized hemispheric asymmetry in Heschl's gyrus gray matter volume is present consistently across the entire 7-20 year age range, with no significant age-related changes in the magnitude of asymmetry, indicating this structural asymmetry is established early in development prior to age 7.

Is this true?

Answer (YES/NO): YES